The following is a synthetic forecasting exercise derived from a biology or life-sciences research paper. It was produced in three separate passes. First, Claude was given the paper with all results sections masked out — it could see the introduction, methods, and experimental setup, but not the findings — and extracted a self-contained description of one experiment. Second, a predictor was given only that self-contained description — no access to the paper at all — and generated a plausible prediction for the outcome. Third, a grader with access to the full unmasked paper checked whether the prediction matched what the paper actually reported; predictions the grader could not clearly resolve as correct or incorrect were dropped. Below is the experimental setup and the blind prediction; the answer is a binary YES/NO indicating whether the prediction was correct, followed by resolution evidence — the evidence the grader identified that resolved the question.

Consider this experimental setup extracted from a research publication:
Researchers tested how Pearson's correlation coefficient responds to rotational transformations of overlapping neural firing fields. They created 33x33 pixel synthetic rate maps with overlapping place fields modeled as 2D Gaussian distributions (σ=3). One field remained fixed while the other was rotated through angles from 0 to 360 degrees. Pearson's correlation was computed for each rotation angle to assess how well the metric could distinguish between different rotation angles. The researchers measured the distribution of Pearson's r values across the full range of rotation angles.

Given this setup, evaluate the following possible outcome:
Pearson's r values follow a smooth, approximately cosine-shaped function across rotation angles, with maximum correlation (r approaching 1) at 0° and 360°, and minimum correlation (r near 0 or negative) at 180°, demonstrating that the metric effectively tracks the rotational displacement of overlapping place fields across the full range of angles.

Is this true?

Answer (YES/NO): NO